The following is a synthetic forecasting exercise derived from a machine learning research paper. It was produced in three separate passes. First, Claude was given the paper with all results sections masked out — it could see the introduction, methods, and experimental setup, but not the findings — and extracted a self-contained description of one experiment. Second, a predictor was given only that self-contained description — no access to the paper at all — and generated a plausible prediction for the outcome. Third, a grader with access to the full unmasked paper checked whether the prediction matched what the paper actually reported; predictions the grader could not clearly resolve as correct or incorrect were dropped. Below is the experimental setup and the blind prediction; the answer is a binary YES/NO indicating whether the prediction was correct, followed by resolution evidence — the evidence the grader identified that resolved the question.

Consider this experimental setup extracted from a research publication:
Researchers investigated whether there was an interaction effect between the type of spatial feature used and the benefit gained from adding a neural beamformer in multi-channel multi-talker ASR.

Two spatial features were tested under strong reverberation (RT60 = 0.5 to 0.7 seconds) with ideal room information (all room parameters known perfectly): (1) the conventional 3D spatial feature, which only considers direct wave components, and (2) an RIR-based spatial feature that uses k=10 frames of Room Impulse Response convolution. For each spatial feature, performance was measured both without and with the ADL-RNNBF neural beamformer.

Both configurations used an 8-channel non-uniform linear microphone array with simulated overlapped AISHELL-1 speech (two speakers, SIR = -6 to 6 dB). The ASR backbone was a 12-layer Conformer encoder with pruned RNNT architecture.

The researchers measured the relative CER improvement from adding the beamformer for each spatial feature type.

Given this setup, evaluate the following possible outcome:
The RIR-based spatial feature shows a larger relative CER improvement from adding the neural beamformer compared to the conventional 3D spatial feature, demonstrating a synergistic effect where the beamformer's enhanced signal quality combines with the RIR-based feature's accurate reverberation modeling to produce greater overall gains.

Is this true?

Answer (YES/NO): NO